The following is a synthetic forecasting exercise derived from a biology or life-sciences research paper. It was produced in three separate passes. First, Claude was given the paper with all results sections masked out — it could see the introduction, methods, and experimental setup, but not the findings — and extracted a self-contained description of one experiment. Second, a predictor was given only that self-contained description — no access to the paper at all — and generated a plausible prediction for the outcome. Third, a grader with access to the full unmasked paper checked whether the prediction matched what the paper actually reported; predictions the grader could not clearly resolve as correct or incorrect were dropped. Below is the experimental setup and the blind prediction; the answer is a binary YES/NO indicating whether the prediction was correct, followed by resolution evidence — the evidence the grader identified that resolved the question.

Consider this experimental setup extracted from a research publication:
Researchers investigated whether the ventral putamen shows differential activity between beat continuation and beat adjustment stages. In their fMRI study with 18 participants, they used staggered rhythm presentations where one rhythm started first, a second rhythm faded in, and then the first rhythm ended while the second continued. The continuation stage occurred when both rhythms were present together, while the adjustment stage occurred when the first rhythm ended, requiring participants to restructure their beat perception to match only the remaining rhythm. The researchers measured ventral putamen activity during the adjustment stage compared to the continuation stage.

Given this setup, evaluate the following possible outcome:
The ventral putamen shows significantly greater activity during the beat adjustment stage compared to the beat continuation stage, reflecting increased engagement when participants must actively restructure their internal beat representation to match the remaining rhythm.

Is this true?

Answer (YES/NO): YES